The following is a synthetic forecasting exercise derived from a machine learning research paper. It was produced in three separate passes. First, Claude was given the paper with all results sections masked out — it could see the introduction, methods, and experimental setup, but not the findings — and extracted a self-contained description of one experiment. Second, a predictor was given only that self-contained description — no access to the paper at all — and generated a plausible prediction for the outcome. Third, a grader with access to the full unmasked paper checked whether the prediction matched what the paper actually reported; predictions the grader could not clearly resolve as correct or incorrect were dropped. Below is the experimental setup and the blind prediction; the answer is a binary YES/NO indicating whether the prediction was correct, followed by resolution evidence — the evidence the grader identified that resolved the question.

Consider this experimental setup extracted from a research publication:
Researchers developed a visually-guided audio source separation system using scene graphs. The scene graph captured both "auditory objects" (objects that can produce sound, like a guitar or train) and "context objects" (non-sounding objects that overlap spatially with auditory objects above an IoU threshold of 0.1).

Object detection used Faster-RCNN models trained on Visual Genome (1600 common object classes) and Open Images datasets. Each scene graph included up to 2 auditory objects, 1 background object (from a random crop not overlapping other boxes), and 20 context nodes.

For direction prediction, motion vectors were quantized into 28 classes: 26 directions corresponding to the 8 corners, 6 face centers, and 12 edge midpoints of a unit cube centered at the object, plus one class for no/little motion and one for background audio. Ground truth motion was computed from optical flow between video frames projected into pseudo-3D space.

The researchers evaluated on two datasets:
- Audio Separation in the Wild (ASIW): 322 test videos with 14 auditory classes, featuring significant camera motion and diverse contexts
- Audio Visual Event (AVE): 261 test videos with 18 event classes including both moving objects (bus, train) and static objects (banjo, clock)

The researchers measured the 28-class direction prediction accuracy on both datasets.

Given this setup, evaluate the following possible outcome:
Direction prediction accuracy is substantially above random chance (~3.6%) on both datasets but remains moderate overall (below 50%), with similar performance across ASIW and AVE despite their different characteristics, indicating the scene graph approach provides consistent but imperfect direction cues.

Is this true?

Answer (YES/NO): NO